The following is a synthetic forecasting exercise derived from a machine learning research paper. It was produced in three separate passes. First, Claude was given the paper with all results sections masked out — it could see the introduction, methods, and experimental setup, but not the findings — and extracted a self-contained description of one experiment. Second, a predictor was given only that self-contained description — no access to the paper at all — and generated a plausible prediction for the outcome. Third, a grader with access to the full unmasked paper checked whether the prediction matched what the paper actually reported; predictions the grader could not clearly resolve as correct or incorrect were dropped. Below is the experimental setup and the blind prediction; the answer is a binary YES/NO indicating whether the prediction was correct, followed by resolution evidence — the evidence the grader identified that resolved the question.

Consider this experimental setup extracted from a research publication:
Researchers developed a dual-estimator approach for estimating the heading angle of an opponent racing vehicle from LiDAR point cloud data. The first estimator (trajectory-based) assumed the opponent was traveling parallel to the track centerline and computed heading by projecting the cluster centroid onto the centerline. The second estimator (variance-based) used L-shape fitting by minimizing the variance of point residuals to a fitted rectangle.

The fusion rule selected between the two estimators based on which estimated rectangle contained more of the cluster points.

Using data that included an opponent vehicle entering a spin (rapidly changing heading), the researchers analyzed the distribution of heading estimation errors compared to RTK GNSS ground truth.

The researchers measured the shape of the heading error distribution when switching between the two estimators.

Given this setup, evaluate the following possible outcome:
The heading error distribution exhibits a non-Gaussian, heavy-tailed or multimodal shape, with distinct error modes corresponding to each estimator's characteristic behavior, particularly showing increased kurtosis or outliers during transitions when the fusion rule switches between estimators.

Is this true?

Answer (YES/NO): YES